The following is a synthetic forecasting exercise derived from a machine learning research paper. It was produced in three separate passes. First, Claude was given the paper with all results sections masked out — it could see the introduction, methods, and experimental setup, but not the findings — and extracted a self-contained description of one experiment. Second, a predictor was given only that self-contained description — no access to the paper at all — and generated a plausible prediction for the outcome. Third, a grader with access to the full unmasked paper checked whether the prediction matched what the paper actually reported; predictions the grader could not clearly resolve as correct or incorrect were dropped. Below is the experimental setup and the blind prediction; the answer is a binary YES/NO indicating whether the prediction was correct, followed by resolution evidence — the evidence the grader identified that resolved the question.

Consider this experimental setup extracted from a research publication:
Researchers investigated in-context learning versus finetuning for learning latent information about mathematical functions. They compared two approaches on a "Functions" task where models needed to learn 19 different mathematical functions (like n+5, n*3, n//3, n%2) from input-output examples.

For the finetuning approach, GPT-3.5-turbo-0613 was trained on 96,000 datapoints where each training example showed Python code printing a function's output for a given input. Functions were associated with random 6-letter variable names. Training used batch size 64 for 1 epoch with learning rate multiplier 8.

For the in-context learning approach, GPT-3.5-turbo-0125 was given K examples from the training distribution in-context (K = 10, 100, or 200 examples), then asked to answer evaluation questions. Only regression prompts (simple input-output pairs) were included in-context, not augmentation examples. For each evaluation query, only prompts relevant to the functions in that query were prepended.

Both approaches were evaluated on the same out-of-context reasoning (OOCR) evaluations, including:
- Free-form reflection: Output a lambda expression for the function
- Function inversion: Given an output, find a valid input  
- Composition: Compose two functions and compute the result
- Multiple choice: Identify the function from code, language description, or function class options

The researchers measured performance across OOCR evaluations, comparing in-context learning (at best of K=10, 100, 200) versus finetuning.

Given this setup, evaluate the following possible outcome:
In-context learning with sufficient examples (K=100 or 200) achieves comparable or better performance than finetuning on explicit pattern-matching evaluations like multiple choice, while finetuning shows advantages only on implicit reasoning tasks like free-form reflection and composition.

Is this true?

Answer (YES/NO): NO